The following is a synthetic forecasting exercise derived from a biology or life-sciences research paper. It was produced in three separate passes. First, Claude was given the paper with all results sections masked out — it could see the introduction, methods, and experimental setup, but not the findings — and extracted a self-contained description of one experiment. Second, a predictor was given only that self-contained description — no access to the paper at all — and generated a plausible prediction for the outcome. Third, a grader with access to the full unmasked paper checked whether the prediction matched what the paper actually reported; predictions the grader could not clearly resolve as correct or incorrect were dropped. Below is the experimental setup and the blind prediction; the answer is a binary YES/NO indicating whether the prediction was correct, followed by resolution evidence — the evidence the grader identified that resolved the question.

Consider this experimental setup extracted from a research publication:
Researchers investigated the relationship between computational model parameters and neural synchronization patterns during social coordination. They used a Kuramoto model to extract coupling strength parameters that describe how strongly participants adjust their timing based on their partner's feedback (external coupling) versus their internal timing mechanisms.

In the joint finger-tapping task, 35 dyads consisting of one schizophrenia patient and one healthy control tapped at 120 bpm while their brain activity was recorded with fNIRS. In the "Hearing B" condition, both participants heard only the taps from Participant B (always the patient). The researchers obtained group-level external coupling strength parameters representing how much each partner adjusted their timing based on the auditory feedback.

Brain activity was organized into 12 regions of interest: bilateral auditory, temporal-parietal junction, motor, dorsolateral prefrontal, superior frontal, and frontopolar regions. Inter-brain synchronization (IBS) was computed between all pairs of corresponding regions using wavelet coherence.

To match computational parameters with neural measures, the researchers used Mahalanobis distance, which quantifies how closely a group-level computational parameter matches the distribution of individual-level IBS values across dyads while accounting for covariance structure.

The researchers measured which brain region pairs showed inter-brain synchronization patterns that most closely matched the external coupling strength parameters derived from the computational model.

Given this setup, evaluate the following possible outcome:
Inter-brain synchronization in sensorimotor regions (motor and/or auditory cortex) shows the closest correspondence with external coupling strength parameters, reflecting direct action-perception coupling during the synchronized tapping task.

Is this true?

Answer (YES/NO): NO